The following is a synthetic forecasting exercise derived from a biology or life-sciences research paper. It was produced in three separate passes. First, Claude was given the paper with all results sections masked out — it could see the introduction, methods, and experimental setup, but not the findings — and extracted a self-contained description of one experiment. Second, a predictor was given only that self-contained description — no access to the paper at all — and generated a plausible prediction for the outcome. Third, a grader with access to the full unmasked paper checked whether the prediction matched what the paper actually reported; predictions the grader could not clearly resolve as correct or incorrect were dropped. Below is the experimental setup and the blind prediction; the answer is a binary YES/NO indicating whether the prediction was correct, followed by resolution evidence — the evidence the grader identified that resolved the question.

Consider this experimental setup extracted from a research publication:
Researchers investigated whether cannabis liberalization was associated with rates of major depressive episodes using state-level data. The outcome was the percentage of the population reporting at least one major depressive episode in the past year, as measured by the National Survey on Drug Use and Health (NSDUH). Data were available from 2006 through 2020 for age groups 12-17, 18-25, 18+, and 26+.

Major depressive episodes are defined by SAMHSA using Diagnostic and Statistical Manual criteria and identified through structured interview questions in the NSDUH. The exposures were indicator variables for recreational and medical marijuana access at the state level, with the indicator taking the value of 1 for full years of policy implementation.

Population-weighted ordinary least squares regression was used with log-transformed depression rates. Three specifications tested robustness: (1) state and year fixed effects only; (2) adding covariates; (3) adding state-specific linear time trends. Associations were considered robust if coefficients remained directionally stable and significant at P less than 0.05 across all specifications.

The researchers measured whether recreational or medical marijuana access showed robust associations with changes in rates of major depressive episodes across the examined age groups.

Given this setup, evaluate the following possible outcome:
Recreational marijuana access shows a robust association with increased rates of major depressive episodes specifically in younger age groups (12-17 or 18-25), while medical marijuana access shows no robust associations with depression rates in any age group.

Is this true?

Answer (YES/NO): NO